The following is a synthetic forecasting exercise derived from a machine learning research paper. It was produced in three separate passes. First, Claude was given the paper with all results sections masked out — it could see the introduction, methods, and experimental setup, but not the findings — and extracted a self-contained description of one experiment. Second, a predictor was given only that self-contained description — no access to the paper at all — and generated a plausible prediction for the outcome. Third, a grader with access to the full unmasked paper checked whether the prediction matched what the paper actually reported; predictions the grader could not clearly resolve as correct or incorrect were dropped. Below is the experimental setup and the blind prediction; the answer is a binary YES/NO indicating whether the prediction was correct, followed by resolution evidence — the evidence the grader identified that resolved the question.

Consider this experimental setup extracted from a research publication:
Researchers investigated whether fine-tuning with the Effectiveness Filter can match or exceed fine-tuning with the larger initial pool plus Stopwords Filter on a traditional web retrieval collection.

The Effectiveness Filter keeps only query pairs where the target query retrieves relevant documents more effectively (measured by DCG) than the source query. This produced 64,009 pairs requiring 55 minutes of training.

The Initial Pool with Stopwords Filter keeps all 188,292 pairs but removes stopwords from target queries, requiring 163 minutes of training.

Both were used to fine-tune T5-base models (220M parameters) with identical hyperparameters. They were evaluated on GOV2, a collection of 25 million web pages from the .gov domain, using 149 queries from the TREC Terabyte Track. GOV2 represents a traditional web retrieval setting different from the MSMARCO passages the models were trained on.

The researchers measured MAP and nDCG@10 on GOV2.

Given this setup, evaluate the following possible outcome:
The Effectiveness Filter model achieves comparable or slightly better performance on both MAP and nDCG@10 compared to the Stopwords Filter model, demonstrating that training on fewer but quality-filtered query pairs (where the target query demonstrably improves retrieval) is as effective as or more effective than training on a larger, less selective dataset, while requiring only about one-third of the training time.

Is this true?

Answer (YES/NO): NO